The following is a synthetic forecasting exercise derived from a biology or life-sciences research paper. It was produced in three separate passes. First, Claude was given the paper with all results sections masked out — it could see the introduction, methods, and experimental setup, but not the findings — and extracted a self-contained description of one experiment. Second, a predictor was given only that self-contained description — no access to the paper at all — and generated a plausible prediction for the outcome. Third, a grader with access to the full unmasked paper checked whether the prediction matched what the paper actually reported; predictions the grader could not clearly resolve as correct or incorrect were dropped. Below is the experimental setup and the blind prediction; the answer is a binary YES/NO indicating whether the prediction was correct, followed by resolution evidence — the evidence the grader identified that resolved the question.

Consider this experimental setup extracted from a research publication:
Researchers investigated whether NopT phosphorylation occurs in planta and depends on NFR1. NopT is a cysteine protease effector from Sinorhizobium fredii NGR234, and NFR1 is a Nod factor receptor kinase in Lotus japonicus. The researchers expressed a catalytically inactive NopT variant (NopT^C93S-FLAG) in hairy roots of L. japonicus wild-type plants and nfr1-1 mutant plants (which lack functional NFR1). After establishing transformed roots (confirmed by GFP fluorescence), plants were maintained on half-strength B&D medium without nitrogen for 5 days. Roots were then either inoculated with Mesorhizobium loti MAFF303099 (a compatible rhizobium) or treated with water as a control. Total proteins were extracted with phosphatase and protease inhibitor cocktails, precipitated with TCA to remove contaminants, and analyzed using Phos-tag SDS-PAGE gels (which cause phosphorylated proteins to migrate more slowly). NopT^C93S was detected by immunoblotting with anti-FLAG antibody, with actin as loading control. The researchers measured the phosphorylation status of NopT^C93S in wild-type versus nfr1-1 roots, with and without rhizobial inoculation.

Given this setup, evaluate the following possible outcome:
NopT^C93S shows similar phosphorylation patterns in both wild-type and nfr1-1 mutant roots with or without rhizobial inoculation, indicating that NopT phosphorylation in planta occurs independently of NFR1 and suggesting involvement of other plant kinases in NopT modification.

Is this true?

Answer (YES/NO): NO